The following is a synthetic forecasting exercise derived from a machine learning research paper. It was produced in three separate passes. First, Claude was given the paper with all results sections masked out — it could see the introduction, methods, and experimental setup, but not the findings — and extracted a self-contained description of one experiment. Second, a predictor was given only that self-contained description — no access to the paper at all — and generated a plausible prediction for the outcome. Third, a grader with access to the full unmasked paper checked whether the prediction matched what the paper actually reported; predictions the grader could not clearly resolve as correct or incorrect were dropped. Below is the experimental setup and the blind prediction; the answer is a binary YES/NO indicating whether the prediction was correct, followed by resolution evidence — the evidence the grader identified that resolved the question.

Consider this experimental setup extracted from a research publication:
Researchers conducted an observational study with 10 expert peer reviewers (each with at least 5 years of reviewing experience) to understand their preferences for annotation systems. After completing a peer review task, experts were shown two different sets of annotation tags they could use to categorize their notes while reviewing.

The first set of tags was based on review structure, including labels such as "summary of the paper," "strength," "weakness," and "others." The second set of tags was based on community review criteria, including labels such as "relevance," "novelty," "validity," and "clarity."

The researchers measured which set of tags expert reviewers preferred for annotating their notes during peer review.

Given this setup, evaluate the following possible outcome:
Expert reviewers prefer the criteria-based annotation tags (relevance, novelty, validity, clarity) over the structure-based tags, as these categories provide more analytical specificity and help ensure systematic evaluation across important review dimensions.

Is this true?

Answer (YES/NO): NO